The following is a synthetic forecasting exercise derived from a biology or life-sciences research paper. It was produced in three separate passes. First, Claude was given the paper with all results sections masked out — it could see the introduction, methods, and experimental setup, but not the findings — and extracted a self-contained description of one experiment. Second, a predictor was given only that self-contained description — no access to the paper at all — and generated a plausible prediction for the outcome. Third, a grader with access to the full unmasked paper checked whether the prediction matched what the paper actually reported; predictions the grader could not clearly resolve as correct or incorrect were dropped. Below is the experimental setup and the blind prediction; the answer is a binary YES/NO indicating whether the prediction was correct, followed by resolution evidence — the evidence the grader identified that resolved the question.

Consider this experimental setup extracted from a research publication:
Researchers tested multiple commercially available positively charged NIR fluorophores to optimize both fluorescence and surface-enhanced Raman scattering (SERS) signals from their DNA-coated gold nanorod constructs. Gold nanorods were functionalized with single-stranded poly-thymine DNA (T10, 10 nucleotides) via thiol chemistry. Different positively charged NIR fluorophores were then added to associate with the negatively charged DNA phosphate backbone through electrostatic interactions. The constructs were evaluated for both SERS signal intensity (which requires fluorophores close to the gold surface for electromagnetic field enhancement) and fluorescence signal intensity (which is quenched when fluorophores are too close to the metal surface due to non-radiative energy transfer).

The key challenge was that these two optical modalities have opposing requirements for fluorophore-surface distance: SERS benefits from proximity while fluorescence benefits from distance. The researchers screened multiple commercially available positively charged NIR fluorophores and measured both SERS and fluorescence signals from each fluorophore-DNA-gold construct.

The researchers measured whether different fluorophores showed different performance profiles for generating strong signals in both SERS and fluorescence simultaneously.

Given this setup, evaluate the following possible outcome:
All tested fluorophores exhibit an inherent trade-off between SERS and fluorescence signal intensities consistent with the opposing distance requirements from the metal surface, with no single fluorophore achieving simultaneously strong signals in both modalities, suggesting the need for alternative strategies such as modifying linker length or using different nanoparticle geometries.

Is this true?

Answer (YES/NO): NO